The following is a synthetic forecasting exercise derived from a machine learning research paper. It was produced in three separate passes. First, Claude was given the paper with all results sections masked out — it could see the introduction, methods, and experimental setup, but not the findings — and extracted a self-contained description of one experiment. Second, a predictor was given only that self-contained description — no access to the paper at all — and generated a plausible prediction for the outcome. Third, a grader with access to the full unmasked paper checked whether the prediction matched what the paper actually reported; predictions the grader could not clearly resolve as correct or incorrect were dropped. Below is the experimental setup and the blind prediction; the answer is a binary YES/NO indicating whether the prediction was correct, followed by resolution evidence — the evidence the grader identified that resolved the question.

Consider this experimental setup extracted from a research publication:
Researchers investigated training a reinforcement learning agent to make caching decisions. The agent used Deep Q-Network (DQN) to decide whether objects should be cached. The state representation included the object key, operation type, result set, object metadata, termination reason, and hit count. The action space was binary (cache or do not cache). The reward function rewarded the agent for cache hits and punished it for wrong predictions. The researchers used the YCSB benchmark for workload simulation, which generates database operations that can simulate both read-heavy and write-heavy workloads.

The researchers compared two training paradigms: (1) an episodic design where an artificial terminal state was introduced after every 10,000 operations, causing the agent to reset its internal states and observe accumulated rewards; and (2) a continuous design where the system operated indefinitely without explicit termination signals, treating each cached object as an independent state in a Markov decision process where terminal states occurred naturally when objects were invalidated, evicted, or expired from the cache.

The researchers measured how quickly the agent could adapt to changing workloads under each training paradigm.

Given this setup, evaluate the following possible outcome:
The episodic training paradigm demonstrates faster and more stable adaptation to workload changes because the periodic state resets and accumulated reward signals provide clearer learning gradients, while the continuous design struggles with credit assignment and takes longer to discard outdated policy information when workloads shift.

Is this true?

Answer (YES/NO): NO